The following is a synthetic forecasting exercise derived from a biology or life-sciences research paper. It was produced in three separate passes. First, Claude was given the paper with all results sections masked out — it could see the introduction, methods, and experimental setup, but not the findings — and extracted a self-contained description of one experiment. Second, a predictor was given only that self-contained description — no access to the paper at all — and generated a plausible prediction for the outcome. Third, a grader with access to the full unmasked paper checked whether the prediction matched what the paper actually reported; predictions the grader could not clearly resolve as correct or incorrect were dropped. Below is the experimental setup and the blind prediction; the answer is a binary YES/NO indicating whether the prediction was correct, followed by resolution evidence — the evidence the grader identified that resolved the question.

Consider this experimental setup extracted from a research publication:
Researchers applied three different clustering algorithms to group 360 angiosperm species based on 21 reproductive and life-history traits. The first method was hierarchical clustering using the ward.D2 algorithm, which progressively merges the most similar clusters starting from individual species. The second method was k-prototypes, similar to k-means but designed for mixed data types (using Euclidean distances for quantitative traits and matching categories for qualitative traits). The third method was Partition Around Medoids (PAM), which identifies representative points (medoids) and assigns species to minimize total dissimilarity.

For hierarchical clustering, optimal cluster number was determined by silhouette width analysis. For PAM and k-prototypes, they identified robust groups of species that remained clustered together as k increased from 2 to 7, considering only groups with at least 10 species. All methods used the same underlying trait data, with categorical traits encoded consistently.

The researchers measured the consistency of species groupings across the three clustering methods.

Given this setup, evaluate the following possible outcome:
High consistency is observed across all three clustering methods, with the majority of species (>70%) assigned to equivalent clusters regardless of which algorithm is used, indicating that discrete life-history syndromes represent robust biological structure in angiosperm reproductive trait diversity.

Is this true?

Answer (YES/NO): NO